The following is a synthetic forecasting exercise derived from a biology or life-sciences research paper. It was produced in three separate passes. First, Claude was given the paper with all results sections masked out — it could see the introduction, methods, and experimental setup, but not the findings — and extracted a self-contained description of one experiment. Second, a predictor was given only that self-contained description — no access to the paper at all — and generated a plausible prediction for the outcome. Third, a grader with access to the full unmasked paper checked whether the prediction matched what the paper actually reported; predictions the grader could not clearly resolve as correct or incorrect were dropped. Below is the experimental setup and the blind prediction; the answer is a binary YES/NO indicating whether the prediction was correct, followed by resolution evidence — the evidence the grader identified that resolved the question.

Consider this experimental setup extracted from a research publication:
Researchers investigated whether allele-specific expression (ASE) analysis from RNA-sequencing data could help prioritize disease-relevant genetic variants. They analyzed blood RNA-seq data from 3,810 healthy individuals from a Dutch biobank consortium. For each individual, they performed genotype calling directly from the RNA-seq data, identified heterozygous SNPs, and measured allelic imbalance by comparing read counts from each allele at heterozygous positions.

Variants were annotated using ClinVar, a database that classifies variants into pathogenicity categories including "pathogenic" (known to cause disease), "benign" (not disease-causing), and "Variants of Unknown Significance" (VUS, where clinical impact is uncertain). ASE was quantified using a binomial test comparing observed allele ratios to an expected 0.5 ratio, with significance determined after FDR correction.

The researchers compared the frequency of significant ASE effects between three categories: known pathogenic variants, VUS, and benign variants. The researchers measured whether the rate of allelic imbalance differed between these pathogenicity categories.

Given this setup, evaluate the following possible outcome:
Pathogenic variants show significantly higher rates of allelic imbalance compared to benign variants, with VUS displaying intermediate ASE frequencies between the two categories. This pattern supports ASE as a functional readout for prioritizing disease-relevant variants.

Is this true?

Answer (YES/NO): NO